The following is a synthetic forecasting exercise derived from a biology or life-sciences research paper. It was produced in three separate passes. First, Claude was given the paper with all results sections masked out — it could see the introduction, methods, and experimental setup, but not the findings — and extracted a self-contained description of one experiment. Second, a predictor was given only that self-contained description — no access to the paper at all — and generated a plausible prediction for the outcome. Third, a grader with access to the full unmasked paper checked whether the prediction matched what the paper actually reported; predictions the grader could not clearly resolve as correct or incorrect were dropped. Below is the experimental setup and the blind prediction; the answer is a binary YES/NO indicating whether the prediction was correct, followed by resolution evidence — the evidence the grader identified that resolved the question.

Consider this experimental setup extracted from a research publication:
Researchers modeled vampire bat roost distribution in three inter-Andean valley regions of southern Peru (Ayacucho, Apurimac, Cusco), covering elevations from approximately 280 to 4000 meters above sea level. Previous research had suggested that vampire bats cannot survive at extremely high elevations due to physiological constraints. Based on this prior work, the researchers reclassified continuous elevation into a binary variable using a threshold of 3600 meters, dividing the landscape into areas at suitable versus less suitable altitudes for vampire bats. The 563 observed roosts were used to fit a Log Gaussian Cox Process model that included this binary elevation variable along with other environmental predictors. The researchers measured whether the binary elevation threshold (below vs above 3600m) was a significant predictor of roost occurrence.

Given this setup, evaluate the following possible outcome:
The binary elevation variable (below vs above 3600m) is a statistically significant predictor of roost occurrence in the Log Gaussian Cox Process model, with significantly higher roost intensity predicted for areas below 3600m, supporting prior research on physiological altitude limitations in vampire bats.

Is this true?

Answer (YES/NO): NO